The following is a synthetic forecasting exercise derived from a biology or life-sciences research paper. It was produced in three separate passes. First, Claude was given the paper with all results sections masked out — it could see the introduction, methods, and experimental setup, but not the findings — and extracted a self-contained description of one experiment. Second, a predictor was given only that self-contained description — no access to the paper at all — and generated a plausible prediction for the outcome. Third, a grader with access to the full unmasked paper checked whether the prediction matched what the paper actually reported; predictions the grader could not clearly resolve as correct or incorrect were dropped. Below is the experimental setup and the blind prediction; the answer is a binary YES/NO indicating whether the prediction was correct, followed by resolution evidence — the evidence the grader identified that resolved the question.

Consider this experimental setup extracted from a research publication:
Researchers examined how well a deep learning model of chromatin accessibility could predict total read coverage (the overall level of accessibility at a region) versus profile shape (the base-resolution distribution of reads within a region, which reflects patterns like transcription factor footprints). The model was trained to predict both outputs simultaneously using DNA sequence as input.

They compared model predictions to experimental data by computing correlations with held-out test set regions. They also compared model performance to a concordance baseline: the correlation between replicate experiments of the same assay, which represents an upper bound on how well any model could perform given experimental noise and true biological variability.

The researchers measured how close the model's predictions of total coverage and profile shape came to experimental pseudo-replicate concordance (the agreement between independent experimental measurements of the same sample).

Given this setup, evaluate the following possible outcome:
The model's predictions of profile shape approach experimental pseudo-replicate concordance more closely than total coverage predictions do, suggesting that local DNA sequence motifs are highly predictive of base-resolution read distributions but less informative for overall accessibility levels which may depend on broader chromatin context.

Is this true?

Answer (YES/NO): YES